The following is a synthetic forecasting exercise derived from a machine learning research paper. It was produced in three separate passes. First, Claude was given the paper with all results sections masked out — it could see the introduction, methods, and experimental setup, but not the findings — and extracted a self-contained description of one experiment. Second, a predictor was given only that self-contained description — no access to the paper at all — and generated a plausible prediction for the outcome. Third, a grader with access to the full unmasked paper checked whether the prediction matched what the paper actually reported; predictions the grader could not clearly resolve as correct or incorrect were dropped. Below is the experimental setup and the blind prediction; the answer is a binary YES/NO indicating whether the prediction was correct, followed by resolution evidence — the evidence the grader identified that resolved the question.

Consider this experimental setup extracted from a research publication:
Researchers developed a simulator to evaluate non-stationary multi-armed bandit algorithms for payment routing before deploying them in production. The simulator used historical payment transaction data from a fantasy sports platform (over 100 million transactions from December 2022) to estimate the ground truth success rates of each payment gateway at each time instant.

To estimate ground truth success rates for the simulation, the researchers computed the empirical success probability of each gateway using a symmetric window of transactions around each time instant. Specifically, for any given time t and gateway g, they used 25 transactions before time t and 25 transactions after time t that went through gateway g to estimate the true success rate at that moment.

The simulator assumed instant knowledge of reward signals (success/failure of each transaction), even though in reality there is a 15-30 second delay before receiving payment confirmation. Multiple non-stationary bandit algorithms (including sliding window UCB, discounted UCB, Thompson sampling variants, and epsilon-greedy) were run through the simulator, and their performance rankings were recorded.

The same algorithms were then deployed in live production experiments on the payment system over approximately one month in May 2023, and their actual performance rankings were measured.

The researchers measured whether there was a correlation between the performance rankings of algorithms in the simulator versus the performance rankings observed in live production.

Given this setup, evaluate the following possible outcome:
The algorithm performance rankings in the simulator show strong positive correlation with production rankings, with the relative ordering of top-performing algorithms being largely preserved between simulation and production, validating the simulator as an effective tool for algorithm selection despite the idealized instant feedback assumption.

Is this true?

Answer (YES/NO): YES